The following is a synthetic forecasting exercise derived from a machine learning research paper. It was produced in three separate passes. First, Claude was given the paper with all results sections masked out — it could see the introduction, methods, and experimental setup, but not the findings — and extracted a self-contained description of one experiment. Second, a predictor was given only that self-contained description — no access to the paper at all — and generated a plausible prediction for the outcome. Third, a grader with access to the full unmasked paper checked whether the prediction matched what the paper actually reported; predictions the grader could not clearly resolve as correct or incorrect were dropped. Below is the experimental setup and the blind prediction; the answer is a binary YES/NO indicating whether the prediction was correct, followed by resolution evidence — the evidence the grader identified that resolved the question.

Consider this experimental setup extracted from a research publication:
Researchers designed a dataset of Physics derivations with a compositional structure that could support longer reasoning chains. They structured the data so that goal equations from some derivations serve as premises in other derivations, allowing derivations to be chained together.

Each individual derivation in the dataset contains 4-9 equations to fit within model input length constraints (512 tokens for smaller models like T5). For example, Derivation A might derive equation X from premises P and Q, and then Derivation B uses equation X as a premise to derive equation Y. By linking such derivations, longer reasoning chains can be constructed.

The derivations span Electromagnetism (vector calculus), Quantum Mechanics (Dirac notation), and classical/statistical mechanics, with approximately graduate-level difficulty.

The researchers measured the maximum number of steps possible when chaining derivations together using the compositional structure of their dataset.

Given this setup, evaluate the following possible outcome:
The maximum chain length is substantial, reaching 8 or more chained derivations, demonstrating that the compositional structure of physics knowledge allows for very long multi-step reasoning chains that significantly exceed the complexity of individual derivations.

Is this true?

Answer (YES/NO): NO